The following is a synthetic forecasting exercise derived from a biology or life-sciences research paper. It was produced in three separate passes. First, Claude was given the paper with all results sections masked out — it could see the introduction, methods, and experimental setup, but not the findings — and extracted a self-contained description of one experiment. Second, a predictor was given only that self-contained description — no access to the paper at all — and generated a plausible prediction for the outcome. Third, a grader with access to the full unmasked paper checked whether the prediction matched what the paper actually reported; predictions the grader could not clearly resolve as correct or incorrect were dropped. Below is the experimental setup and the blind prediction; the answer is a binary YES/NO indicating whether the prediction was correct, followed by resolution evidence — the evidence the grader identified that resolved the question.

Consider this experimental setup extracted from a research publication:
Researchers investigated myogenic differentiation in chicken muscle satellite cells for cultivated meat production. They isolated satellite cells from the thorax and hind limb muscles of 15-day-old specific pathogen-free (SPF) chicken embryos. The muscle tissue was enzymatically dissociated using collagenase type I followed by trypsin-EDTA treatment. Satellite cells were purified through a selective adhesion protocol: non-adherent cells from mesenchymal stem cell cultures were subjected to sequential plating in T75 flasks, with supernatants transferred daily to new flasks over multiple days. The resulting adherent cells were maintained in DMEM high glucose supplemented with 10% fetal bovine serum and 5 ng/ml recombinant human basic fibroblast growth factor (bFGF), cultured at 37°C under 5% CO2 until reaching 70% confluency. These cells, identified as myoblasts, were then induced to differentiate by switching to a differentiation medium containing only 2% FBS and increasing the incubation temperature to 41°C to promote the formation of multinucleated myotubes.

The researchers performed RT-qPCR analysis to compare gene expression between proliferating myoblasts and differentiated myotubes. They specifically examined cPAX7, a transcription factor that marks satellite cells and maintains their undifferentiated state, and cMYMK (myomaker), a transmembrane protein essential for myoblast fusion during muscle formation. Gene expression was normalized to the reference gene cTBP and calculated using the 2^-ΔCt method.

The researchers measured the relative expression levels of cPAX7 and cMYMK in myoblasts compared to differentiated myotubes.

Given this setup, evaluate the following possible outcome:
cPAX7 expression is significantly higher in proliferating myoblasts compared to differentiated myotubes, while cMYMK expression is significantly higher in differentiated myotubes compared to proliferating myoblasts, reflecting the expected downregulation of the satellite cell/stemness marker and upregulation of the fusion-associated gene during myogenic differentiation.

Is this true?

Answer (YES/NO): YES